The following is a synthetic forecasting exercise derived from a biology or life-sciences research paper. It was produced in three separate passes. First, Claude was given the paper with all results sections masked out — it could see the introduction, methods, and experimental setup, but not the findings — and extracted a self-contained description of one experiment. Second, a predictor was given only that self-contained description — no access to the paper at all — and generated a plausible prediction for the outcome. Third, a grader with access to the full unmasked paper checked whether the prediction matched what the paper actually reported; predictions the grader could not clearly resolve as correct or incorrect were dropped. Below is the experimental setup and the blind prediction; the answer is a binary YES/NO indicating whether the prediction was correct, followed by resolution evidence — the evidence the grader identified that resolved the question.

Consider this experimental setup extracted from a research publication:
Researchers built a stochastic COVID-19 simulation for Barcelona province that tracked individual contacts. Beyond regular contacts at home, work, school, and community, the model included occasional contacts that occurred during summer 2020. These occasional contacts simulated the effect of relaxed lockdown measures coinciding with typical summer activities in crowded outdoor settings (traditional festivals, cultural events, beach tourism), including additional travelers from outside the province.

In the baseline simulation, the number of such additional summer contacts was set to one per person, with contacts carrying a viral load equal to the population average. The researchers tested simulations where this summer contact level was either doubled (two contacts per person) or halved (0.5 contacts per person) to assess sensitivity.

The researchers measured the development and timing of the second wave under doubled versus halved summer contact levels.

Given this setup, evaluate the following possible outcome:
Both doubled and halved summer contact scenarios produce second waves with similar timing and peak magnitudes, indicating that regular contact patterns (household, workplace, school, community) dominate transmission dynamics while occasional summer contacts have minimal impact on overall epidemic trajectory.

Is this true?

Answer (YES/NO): NO